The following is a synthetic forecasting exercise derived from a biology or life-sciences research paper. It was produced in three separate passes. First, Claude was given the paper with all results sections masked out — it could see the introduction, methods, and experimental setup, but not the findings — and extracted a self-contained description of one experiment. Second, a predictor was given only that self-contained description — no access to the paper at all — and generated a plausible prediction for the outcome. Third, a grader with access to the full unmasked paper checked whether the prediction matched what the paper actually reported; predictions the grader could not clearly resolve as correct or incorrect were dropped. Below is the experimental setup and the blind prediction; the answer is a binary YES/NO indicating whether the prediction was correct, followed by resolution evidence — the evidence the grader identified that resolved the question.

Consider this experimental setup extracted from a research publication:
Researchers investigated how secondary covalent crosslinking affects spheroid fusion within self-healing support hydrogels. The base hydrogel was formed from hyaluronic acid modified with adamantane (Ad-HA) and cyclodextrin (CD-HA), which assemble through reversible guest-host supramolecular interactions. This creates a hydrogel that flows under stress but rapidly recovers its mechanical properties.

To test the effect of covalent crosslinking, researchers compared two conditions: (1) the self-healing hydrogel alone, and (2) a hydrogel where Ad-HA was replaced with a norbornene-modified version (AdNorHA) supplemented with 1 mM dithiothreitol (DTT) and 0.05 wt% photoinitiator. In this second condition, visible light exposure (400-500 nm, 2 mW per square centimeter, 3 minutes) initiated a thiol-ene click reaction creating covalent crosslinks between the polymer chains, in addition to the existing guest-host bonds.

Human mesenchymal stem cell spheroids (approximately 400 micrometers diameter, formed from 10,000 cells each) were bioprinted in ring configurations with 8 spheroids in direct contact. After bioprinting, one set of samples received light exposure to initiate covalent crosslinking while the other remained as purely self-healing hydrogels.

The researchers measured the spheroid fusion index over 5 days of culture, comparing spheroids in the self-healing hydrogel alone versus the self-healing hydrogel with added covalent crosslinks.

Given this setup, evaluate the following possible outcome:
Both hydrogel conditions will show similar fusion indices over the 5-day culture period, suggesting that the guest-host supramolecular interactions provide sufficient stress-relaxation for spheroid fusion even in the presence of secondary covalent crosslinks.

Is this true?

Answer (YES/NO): NO